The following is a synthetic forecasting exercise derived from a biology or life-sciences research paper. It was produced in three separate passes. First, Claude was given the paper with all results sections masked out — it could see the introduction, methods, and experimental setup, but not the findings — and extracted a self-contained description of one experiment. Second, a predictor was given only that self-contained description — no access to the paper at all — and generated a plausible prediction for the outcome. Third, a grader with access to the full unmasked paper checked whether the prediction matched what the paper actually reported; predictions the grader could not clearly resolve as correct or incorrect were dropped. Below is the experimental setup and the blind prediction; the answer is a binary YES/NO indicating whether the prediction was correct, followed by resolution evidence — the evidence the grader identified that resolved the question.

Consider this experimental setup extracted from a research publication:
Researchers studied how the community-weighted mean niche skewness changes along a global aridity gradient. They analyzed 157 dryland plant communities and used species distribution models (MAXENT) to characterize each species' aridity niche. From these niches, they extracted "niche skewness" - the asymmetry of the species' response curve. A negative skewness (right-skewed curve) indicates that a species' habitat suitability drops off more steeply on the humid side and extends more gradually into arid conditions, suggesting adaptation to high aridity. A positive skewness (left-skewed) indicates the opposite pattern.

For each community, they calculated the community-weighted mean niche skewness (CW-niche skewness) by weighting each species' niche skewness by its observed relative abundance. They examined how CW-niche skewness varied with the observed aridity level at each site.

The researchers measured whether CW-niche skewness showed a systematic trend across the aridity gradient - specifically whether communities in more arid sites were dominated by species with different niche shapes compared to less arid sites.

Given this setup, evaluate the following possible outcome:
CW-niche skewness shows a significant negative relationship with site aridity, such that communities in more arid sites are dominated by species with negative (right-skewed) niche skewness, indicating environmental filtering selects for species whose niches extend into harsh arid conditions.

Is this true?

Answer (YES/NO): YES